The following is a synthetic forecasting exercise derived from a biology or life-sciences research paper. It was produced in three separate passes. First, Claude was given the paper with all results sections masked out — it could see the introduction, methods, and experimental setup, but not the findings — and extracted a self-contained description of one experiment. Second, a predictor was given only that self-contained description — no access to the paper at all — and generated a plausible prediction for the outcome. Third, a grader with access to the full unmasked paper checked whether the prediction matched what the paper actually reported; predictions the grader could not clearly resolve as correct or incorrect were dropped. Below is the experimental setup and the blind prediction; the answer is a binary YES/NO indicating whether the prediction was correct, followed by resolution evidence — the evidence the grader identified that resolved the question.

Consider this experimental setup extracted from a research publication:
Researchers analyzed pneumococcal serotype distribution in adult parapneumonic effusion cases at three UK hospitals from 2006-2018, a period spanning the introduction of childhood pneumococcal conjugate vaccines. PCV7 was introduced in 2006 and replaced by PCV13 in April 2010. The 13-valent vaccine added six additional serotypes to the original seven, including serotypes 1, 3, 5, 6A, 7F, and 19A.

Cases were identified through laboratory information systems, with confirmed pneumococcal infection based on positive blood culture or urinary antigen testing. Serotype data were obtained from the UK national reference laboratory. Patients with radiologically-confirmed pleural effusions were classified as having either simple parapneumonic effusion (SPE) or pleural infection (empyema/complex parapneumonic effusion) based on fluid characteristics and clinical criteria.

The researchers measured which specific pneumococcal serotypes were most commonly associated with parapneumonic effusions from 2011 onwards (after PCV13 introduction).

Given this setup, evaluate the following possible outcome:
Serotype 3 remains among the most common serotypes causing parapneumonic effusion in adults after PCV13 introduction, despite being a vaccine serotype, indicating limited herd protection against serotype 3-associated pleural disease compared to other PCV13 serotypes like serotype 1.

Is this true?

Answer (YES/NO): NO